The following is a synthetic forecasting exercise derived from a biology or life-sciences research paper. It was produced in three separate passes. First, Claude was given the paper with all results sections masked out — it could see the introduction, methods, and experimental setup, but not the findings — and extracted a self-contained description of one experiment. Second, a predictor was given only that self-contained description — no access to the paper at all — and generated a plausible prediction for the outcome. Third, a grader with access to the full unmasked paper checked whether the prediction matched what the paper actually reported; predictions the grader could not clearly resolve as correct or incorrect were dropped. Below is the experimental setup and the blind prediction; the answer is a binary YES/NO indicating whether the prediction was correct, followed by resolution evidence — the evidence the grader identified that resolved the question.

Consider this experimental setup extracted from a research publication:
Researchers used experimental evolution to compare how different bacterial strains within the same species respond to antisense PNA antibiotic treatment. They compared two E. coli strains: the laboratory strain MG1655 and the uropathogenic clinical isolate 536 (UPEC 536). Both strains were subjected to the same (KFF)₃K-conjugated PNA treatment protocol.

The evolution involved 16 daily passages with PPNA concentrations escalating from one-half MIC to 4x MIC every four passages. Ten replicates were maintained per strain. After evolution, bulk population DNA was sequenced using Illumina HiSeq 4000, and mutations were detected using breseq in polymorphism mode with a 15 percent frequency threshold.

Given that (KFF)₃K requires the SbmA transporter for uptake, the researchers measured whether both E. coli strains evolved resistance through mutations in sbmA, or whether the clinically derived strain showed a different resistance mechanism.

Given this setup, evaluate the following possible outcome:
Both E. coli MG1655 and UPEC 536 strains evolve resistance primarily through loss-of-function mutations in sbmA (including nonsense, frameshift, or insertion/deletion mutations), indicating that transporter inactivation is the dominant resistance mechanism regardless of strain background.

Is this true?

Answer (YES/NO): NO